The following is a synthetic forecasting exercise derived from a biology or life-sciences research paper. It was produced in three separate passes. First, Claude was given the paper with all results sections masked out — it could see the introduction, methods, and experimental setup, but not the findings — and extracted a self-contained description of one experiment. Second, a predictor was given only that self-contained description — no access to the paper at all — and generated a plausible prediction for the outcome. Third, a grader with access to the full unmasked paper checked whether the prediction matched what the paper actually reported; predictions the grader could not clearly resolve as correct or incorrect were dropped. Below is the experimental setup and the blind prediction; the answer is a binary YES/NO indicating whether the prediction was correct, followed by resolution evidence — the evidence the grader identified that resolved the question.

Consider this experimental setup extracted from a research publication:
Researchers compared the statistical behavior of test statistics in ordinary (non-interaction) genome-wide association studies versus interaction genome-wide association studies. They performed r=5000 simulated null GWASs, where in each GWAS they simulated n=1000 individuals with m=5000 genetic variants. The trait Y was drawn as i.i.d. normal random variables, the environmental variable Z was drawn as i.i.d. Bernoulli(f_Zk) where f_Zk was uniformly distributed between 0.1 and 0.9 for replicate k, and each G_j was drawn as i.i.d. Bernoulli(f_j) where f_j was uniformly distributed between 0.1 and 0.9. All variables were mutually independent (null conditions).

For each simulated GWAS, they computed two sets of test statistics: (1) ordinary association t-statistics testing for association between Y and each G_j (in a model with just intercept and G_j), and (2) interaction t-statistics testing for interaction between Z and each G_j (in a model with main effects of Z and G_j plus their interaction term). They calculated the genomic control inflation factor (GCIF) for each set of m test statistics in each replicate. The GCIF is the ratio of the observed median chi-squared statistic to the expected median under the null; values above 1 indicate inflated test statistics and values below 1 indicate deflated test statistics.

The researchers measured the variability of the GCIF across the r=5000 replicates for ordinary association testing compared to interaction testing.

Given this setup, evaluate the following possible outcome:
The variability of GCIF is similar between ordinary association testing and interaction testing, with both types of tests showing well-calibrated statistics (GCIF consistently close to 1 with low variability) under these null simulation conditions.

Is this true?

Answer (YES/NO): NO